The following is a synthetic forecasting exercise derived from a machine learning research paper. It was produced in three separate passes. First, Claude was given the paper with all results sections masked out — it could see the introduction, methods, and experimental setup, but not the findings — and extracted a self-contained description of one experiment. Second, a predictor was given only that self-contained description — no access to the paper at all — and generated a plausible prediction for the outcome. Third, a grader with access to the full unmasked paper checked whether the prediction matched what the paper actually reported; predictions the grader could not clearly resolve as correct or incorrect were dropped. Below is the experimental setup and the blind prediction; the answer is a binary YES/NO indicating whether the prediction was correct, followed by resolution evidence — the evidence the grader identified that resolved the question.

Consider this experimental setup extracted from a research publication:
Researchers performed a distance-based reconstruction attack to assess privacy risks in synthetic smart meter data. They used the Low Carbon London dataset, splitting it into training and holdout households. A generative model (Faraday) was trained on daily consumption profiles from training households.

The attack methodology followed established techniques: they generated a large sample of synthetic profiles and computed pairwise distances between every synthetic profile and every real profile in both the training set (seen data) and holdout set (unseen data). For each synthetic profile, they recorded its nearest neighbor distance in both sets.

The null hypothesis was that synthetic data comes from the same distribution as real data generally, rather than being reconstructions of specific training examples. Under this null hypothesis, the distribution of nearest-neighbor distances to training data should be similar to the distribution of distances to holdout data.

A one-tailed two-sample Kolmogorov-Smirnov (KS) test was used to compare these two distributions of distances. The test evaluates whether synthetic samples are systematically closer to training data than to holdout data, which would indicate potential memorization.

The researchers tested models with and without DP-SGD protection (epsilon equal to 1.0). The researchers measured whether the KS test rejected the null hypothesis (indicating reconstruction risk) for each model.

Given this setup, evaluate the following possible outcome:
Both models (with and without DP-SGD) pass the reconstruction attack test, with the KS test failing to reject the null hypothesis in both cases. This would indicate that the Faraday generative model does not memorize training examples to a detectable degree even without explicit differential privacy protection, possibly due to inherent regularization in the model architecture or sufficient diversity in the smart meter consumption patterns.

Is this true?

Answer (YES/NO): YES